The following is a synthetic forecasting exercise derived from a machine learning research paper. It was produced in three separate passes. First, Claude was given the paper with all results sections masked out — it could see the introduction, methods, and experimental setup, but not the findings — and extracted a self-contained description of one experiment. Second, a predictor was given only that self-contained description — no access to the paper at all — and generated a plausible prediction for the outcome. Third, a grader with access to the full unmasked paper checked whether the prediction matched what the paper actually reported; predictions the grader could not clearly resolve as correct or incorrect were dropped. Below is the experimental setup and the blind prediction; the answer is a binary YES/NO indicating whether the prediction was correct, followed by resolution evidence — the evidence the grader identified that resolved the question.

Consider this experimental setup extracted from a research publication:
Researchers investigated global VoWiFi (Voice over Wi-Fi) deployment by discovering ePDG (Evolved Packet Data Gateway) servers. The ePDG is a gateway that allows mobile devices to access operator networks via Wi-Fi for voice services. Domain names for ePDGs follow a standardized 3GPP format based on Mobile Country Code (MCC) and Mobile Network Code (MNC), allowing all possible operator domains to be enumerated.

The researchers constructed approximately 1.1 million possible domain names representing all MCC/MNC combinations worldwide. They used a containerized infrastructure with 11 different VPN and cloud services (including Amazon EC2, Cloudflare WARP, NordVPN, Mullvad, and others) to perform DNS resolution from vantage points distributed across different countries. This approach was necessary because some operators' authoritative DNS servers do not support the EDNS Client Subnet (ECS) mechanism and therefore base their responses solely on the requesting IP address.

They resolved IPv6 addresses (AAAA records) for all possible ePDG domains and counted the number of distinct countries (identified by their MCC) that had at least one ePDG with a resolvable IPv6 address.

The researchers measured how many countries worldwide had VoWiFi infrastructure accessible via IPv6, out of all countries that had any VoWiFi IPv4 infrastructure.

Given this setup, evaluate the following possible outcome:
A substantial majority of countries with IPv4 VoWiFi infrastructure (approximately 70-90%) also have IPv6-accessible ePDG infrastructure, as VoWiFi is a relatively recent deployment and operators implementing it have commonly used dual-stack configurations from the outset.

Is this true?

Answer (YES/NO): NO